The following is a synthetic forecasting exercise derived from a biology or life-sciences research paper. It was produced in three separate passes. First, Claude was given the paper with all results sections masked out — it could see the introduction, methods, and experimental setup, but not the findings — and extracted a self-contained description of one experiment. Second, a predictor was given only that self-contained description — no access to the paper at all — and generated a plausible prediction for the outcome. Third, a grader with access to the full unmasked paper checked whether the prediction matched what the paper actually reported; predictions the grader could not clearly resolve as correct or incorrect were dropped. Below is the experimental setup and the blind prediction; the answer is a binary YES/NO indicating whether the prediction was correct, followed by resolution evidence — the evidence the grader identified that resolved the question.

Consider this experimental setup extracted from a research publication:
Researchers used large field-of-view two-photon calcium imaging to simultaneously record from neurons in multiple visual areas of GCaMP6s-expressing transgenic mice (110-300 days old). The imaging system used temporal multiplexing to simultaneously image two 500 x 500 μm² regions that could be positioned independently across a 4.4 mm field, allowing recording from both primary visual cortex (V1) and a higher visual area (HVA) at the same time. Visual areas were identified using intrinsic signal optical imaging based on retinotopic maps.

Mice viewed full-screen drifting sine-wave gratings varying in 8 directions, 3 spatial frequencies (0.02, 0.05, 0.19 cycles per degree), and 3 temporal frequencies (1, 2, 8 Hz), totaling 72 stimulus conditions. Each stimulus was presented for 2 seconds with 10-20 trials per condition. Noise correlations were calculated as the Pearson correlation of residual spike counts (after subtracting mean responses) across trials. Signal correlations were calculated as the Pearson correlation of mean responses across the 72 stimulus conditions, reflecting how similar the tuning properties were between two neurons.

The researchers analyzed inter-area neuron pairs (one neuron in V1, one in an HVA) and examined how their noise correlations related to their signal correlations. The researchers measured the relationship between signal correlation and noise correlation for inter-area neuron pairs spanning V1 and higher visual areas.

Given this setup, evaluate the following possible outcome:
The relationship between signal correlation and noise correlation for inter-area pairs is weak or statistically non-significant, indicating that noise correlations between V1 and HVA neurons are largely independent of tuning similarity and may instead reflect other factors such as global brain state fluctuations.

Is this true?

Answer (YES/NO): NO